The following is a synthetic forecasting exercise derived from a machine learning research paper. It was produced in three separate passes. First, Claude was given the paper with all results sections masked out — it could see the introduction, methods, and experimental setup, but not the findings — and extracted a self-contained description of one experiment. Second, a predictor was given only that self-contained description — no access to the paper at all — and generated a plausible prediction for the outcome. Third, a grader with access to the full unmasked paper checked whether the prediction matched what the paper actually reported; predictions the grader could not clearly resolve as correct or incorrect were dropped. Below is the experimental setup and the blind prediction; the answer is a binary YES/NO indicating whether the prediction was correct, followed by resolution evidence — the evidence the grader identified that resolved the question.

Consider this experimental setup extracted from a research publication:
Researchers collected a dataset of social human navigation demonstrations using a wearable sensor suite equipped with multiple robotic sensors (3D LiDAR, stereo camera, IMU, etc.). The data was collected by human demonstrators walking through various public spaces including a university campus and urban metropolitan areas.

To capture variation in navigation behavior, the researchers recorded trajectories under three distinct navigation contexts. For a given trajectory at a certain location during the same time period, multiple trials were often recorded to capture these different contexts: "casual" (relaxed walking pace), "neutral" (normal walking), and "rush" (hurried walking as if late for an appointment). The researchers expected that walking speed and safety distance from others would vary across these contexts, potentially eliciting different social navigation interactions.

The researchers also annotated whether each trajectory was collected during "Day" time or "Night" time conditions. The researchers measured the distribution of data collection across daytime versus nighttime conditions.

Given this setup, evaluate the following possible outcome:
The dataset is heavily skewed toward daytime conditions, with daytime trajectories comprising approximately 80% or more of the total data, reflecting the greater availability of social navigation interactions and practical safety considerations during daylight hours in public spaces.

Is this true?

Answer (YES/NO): NO